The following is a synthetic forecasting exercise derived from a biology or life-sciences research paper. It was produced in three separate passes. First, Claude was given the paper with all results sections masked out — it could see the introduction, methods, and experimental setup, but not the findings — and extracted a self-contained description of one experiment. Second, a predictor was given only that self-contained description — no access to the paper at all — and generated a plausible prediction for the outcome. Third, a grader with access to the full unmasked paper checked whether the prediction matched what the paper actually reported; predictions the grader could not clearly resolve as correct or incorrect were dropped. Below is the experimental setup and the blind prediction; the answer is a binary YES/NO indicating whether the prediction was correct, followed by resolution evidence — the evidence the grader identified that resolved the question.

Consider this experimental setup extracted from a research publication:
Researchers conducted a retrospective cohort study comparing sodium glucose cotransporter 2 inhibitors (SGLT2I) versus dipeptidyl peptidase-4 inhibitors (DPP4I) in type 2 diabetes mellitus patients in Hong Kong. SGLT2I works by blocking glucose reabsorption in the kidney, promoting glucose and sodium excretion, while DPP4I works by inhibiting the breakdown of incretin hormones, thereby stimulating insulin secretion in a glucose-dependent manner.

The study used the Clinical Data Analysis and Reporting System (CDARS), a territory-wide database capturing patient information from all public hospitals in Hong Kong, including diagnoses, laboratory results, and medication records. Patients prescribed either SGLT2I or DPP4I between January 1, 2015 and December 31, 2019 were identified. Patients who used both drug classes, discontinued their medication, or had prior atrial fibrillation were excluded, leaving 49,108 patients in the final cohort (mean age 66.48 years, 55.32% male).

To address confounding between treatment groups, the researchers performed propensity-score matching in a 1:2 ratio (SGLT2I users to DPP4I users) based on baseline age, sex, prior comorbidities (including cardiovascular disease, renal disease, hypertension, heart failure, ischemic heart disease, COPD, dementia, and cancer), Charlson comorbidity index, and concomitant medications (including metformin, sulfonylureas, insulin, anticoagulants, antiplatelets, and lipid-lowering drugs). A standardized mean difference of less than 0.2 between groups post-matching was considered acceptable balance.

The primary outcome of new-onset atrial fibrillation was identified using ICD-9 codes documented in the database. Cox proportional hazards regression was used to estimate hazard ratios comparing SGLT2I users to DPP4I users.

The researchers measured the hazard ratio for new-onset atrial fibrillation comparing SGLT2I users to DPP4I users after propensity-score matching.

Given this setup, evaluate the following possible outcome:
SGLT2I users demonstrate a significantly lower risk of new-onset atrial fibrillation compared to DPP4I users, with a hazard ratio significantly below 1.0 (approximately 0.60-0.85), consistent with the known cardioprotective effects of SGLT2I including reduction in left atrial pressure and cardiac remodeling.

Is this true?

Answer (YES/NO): NO